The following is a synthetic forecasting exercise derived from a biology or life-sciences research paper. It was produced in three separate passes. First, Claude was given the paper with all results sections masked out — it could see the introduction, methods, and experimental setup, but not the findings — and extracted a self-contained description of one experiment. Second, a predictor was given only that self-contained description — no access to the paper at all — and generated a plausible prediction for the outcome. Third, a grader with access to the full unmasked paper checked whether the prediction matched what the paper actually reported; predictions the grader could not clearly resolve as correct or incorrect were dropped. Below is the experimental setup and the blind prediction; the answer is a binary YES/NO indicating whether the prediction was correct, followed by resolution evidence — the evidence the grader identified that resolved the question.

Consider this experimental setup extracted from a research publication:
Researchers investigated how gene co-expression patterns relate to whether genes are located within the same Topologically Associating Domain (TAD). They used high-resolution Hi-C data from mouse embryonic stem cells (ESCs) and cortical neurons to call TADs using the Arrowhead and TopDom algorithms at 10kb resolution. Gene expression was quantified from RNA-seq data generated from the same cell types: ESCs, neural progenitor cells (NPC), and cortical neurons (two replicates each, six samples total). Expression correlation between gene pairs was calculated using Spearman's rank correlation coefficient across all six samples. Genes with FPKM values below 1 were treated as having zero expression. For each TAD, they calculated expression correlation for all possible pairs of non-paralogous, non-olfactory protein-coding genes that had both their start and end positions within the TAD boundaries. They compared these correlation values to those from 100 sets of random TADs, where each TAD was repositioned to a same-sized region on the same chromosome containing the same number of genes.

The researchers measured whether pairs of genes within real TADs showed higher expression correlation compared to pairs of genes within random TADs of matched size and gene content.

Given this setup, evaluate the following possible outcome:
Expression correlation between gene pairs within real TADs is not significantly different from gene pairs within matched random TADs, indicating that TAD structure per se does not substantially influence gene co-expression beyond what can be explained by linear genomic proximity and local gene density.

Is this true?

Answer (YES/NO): YES